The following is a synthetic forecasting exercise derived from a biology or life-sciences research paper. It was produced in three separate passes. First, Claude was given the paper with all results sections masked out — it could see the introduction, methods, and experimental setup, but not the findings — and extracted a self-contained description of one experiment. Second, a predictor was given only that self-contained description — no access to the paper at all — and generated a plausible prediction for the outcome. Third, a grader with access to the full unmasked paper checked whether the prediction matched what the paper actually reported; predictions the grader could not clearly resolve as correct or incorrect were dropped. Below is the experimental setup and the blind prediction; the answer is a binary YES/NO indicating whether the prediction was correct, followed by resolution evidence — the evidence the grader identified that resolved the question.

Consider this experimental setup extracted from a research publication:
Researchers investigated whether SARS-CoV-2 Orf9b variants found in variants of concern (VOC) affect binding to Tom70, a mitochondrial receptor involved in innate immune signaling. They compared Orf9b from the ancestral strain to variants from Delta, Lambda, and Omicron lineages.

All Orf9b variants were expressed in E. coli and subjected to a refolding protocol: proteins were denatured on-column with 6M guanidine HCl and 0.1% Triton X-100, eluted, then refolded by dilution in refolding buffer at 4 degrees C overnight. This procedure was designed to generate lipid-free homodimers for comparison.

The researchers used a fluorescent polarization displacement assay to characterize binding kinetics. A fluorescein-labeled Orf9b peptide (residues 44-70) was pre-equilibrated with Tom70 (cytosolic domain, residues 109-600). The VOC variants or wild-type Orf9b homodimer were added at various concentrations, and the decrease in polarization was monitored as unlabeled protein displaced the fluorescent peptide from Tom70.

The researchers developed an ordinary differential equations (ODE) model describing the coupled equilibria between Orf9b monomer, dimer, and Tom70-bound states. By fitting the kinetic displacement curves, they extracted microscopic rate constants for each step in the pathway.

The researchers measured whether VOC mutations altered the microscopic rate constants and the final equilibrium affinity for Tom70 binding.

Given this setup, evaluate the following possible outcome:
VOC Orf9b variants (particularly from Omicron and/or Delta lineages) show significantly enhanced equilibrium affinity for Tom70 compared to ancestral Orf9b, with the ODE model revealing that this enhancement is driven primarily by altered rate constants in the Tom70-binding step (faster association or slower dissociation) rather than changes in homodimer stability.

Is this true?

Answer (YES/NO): NO